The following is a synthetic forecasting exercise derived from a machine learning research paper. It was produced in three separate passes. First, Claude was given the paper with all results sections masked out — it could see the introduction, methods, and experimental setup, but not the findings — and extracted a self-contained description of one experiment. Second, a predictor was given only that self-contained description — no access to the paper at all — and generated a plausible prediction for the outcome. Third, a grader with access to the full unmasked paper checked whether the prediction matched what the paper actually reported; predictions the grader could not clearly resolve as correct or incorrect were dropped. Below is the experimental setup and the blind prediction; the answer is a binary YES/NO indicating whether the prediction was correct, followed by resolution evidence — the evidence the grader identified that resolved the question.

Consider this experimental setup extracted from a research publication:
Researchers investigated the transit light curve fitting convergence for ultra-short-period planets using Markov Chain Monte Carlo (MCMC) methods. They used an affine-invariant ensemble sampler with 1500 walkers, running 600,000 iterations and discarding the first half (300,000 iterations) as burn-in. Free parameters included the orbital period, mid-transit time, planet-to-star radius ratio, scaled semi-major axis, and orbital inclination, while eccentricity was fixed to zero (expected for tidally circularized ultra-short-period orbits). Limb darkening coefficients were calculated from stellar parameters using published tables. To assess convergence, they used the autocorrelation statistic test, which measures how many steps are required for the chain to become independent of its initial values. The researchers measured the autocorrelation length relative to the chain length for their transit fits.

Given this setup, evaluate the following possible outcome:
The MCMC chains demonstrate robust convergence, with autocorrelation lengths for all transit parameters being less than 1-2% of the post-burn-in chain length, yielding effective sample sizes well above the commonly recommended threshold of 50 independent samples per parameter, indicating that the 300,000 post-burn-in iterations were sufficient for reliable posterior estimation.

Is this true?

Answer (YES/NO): YES